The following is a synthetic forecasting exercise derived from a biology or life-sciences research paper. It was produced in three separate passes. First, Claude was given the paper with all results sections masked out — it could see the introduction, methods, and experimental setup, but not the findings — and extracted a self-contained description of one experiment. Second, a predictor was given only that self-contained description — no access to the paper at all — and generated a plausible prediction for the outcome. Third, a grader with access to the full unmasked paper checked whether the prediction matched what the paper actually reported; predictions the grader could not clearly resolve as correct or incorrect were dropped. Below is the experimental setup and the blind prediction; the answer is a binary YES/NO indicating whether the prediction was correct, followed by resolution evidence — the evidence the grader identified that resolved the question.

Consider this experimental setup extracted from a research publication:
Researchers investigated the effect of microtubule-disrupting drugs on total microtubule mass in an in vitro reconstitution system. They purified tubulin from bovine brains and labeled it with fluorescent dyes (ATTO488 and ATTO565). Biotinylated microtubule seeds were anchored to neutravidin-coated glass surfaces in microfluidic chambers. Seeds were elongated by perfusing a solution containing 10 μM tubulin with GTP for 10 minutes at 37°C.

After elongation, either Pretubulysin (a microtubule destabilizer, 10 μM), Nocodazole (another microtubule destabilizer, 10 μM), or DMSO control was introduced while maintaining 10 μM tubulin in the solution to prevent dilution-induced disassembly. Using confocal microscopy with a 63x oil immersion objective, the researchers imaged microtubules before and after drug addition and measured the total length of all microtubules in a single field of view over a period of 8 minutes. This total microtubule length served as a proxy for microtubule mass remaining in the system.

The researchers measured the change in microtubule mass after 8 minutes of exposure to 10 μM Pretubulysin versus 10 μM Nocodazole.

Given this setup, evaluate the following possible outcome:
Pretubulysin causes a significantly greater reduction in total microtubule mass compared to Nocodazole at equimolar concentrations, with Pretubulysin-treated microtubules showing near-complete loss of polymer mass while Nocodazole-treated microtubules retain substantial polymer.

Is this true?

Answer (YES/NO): YES